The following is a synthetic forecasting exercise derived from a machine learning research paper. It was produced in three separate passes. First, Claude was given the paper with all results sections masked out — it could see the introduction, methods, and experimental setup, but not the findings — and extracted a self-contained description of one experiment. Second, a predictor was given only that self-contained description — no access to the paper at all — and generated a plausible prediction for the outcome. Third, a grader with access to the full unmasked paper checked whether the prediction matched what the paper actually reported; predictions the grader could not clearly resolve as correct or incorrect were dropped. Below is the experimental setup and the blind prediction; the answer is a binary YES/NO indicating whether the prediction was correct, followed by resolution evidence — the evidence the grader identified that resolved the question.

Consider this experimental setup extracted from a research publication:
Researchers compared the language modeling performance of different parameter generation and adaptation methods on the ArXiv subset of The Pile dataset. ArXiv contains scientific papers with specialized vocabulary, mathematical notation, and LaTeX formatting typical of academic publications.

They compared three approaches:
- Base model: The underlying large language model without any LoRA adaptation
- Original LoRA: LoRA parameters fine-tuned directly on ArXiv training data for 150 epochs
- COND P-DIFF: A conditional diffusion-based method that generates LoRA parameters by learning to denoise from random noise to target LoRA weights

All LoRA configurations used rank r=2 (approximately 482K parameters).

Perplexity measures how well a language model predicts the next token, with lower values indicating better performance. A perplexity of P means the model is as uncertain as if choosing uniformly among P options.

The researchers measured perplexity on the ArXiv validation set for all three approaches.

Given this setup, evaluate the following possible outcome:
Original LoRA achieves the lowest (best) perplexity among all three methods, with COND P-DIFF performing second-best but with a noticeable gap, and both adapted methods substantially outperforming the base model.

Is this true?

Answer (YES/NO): NO